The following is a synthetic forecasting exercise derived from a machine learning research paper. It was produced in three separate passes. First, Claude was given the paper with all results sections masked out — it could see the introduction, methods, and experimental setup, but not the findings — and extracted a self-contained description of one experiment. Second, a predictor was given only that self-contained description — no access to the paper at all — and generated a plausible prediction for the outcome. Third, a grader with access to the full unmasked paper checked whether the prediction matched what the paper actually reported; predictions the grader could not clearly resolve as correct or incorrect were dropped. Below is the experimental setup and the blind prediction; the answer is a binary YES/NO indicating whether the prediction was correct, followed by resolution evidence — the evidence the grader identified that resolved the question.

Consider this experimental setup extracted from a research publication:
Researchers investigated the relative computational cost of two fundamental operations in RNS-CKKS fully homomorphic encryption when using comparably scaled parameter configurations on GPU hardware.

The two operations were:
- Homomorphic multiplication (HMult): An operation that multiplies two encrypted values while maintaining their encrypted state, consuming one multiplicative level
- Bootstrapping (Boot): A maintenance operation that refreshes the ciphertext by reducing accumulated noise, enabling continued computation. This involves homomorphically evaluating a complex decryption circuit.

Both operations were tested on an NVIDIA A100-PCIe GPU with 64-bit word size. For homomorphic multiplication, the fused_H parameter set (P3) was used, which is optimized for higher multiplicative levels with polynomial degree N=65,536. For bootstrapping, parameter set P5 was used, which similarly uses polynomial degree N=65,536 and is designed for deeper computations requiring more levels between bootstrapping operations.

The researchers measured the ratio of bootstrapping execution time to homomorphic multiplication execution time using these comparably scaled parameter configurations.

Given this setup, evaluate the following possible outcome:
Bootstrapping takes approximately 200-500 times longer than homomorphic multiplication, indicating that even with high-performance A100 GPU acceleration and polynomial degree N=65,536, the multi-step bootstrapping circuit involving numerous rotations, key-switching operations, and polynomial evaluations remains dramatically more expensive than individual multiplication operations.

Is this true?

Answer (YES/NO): NO